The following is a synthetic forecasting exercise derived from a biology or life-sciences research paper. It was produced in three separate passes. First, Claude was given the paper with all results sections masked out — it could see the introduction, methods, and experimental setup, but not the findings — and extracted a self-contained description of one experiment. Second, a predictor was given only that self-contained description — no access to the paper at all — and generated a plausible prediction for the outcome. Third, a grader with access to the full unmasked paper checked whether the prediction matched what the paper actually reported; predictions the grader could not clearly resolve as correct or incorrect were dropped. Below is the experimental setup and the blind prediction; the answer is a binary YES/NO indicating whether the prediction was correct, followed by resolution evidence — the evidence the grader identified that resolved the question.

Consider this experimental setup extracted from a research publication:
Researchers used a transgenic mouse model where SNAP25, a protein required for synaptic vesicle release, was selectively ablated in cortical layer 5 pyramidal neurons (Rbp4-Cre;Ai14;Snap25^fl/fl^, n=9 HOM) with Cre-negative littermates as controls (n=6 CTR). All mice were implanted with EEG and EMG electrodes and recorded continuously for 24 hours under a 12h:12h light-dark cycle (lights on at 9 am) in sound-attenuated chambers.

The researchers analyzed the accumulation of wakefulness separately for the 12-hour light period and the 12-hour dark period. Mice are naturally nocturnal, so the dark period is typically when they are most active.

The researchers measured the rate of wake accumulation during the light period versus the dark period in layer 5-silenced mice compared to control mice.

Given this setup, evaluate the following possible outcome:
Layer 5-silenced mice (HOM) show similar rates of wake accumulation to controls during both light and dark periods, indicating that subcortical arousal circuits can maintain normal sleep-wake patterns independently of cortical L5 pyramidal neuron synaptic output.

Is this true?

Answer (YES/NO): NO